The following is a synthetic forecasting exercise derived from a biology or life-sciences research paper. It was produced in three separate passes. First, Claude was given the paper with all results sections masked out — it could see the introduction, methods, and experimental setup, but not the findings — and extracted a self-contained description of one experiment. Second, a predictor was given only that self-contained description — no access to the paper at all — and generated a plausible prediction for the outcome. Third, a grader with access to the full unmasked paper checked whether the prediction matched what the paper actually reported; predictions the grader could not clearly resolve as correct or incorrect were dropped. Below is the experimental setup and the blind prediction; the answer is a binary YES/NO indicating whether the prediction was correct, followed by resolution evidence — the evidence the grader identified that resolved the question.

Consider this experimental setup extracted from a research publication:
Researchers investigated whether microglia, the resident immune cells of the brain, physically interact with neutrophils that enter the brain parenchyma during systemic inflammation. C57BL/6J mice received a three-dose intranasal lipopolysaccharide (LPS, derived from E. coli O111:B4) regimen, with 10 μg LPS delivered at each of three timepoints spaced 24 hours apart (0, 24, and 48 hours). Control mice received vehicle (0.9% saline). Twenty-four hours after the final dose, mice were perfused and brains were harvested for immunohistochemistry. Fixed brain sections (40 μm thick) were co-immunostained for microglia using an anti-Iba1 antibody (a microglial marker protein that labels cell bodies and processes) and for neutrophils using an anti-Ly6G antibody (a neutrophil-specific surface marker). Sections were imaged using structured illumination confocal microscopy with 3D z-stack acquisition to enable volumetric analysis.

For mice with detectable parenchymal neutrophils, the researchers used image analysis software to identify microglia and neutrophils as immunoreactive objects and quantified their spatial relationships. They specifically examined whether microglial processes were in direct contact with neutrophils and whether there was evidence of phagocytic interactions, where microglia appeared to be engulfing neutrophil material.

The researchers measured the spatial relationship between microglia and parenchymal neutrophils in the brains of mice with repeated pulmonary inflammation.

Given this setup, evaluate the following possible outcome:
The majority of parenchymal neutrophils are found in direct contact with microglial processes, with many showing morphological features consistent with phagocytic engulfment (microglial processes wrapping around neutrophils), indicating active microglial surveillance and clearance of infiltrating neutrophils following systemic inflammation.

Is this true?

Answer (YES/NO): NO